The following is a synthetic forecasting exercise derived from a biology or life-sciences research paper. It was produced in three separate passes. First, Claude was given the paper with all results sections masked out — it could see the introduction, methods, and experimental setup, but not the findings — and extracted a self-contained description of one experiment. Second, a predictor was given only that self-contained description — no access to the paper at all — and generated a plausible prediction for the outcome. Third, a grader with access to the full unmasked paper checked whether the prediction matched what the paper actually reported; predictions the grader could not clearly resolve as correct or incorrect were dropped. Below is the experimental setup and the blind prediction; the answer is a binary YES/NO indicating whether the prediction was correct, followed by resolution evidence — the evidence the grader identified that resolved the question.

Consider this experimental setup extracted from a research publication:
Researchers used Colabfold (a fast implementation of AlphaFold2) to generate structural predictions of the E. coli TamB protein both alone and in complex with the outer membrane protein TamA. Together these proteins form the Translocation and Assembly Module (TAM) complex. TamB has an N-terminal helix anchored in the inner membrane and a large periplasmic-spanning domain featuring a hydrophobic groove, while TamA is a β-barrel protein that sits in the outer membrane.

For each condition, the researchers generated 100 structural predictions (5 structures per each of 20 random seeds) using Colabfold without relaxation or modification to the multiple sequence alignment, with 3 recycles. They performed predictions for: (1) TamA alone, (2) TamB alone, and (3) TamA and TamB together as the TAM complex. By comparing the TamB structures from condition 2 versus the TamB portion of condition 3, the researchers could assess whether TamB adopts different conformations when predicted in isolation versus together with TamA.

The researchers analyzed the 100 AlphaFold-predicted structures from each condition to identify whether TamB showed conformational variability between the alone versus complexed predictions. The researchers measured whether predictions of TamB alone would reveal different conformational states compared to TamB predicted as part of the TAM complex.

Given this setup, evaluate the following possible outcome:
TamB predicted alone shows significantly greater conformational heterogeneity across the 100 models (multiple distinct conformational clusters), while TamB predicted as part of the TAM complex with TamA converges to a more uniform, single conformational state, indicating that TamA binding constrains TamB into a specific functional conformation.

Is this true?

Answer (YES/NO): YES